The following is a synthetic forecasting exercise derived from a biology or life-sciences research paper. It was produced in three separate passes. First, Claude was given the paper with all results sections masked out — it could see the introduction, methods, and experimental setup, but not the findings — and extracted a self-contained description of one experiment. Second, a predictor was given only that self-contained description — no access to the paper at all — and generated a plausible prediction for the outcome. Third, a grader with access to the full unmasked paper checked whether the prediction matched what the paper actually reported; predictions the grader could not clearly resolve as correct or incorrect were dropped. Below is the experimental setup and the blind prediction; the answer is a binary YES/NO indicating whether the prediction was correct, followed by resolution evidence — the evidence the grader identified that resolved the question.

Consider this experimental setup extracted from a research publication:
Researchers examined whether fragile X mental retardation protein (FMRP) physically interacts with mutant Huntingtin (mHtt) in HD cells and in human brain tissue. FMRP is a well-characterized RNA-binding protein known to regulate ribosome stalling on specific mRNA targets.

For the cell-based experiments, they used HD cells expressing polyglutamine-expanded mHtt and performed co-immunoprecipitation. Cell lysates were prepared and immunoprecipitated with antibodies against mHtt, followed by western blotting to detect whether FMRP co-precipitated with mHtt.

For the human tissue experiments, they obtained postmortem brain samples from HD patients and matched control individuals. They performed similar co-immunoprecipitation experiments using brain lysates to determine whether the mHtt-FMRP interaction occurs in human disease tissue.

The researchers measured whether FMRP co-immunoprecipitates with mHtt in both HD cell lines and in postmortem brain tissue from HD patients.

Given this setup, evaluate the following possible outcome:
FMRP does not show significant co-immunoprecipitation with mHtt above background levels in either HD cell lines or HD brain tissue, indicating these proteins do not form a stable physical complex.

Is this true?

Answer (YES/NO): NO